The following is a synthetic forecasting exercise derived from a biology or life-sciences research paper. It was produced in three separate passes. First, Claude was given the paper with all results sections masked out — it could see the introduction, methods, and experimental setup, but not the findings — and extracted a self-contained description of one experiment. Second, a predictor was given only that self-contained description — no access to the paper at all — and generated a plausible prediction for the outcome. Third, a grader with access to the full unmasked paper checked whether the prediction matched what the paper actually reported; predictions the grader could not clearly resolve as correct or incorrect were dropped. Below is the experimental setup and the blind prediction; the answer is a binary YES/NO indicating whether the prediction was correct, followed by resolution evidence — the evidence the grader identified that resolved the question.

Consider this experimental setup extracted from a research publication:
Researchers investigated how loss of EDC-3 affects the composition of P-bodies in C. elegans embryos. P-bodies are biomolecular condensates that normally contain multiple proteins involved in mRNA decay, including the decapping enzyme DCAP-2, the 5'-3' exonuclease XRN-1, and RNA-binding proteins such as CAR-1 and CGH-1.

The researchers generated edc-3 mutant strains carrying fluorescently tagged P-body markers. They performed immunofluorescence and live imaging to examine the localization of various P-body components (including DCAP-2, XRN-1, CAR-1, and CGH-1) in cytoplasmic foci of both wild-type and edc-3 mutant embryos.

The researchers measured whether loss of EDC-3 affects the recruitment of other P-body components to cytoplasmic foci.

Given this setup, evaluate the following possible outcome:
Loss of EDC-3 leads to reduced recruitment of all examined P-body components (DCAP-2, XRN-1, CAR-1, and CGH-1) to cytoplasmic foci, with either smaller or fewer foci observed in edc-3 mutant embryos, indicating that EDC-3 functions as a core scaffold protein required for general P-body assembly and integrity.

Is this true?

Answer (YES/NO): NO